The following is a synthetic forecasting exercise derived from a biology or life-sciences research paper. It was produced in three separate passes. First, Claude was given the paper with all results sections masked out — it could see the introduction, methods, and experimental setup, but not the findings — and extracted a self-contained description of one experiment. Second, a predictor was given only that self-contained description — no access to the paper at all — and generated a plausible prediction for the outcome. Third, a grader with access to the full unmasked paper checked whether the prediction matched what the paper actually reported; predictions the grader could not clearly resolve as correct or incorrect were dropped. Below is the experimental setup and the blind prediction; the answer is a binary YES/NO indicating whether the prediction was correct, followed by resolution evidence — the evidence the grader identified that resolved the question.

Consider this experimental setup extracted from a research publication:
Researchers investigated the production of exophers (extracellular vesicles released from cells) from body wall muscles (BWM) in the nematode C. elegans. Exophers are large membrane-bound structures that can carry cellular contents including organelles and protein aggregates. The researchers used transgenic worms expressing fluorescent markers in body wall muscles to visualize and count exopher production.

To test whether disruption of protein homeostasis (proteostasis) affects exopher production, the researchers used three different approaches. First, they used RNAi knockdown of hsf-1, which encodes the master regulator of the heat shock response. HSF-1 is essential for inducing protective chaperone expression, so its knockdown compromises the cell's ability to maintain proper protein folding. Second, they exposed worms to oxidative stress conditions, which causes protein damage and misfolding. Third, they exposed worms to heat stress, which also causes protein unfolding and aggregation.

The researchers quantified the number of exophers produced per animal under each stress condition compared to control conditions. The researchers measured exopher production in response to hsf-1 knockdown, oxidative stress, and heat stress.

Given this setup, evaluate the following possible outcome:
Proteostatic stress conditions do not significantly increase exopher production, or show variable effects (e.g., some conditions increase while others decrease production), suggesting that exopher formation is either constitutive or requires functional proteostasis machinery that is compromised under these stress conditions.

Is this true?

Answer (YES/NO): YES